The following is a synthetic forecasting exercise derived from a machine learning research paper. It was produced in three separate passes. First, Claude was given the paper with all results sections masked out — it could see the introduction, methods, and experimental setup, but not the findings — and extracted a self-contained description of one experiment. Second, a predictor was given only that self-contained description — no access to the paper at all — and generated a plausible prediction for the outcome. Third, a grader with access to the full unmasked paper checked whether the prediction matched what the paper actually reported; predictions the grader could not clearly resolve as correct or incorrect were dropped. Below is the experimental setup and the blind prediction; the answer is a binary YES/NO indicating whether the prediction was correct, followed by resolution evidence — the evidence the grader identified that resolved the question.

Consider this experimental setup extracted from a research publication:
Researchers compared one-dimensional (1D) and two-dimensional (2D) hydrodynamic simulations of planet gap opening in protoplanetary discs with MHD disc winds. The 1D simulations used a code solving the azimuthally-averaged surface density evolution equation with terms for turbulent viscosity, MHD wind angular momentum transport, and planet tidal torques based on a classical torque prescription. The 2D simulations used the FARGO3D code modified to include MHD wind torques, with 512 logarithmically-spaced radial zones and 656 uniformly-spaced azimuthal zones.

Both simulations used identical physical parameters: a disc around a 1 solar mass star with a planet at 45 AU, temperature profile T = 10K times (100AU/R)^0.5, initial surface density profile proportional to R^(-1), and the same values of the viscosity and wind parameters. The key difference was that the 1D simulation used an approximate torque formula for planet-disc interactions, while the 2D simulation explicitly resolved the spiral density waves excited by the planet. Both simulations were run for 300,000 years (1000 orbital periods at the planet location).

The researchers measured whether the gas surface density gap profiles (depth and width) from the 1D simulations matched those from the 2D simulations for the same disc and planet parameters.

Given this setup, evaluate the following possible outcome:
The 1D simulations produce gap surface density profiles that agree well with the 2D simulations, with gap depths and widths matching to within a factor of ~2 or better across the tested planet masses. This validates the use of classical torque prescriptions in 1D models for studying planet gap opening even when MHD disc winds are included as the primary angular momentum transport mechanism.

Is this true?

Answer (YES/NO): YES